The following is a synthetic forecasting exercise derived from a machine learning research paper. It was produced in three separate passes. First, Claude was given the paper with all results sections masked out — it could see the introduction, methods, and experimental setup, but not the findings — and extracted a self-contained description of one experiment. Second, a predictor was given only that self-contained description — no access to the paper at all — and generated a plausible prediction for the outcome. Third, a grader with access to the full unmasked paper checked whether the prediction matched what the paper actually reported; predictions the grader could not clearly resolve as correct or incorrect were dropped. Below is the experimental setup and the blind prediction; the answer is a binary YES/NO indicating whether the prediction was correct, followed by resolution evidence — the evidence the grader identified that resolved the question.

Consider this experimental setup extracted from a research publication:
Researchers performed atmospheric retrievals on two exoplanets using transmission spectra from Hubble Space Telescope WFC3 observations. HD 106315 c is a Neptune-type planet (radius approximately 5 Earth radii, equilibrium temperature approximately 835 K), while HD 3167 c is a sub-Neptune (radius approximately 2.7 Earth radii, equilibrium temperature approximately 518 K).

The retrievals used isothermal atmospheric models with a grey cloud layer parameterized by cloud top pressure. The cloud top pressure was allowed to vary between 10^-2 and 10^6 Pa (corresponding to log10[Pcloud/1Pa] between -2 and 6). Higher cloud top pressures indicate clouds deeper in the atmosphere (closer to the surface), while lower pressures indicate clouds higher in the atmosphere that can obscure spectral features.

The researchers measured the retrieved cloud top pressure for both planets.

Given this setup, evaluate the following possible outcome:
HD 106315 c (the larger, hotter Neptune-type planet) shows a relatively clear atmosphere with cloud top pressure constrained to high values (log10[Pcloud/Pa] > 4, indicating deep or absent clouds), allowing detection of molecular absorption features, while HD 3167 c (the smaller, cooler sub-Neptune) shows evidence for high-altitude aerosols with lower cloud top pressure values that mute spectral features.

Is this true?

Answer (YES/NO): NO